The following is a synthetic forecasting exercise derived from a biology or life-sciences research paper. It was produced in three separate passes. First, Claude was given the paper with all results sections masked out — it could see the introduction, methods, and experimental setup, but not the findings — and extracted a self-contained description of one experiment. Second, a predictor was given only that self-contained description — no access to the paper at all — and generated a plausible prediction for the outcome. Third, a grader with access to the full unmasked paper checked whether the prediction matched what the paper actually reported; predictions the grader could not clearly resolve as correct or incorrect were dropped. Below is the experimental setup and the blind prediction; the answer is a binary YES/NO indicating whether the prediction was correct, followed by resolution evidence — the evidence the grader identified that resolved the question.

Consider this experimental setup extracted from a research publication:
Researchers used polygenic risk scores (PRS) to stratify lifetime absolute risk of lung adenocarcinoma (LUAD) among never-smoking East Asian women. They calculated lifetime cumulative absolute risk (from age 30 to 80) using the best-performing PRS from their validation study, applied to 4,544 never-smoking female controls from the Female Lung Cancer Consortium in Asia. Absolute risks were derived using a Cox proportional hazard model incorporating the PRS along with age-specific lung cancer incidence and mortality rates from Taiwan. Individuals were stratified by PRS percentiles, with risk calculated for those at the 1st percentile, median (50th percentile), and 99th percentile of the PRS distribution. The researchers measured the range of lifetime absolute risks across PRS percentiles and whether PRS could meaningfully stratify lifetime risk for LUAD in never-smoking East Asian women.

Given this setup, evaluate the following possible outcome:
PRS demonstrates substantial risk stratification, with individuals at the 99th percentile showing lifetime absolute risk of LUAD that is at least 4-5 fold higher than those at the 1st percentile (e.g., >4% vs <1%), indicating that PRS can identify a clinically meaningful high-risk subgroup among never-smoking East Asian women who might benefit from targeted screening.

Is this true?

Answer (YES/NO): YES